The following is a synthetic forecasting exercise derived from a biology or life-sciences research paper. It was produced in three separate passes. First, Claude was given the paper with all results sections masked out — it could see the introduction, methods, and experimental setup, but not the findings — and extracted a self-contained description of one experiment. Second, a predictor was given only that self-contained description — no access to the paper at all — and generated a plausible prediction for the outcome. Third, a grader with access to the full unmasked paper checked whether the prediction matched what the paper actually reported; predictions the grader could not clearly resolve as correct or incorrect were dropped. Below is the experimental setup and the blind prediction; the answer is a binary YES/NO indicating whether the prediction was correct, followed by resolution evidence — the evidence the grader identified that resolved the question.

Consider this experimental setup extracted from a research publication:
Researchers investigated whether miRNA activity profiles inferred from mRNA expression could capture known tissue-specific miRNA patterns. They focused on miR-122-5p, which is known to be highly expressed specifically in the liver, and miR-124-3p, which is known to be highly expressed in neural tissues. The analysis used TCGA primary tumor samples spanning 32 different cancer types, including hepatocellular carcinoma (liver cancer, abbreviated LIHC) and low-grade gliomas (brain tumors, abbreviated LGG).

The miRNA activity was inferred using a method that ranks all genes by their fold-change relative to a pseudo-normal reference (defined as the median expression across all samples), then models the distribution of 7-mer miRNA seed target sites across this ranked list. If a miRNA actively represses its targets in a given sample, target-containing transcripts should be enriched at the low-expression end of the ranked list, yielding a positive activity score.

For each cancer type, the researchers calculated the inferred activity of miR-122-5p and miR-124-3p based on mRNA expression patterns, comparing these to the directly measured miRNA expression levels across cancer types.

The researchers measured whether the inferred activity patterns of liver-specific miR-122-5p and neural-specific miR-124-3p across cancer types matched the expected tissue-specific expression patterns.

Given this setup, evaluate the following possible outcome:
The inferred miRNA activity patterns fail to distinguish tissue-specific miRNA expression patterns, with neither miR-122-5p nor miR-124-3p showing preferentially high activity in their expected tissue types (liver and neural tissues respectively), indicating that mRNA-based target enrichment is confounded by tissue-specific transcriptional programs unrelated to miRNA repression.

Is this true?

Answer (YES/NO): NO